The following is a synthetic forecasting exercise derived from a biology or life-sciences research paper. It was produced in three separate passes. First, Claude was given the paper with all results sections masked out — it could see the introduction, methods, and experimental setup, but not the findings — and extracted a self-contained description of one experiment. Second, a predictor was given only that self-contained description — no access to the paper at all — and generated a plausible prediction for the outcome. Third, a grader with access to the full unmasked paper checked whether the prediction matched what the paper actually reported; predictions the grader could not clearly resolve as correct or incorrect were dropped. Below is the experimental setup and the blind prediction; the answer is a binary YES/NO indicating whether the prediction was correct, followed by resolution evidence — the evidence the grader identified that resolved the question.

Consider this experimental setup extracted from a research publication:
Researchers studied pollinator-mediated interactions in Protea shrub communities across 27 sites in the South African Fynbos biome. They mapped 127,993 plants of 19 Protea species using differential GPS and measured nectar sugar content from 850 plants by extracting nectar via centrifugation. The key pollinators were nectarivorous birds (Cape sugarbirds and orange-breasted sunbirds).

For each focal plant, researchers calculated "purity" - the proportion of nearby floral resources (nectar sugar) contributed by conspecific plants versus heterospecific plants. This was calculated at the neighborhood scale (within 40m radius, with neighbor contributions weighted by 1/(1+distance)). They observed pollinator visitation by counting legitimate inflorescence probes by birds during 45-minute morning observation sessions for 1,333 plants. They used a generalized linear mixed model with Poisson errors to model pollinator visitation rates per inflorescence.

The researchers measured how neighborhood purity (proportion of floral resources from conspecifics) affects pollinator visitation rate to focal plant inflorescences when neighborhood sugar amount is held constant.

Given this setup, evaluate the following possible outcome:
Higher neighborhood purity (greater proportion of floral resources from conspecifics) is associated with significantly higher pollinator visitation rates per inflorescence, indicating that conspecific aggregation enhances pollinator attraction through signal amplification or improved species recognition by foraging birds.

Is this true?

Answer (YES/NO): NO